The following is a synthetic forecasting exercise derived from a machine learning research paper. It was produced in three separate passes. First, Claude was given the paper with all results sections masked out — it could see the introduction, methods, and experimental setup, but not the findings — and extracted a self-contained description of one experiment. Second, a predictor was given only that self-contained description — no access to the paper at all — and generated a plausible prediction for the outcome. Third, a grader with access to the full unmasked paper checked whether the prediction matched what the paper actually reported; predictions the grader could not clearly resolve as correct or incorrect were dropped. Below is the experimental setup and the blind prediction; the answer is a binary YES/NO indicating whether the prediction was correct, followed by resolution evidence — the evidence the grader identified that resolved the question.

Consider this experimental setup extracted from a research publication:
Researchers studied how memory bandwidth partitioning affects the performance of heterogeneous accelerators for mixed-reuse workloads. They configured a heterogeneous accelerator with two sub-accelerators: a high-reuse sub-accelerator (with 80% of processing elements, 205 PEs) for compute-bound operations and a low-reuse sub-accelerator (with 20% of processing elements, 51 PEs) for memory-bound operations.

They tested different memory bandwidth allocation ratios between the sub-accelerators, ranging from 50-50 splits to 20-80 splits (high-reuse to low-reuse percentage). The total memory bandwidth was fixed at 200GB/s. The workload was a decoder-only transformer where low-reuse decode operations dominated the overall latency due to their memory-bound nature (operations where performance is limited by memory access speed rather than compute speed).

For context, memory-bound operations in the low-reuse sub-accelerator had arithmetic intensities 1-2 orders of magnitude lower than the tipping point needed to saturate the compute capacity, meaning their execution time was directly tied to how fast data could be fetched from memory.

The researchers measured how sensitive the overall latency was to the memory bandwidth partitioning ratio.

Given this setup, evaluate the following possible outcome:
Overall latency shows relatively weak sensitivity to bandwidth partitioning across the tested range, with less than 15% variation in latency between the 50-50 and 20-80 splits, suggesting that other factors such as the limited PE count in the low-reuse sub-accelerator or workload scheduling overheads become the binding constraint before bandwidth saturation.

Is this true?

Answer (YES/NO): NO